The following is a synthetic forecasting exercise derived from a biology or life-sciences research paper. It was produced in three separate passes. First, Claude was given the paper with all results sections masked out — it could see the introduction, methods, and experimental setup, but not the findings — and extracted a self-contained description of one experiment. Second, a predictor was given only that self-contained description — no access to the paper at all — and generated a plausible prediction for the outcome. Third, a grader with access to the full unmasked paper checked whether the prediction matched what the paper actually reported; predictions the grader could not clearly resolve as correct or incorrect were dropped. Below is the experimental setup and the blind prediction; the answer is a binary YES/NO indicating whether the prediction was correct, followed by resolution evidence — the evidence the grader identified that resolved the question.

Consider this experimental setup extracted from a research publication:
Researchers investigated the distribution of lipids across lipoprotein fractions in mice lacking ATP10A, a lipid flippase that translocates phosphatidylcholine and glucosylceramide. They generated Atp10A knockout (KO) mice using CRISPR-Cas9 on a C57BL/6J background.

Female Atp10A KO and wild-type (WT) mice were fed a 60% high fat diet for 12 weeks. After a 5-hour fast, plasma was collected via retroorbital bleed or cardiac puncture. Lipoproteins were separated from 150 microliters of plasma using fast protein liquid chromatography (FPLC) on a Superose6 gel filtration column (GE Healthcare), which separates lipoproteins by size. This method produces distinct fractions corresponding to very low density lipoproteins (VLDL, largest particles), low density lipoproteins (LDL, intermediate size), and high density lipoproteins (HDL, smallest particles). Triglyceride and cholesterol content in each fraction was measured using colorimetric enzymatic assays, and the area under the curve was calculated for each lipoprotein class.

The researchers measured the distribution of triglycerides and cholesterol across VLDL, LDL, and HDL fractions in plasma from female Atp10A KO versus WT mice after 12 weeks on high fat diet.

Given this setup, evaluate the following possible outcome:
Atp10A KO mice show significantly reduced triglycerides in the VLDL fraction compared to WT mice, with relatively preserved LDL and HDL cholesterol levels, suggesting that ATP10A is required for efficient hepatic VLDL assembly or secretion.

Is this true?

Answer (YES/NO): NO